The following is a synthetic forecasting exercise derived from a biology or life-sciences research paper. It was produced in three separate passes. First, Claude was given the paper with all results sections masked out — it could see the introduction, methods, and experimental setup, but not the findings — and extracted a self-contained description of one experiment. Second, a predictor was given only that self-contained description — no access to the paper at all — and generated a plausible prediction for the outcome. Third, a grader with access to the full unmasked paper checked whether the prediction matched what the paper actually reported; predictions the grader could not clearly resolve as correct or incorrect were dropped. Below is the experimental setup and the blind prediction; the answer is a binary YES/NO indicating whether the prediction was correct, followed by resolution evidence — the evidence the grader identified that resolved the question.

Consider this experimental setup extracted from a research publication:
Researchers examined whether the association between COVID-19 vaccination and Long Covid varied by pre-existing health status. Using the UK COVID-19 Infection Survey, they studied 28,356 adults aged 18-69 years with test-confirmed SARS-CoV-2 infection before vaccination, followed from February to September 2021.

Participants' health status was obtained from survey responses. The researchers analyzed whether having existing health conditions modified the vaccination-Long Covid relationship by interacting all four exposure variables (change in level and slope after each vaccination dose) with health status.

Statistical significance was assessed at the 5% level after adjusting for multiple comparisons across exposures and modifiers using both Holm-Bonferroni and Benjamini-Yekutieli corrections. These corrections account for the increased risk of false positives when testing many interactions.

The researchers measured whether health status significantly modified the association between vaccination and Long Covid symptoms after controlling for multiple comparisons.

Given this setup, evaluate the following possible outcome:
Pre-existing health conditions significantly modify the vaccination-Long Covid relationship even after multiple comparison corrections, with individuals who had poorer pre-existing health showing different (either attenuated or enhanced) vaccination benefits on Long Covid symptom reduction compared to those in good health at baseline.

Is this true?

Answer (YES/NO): NO